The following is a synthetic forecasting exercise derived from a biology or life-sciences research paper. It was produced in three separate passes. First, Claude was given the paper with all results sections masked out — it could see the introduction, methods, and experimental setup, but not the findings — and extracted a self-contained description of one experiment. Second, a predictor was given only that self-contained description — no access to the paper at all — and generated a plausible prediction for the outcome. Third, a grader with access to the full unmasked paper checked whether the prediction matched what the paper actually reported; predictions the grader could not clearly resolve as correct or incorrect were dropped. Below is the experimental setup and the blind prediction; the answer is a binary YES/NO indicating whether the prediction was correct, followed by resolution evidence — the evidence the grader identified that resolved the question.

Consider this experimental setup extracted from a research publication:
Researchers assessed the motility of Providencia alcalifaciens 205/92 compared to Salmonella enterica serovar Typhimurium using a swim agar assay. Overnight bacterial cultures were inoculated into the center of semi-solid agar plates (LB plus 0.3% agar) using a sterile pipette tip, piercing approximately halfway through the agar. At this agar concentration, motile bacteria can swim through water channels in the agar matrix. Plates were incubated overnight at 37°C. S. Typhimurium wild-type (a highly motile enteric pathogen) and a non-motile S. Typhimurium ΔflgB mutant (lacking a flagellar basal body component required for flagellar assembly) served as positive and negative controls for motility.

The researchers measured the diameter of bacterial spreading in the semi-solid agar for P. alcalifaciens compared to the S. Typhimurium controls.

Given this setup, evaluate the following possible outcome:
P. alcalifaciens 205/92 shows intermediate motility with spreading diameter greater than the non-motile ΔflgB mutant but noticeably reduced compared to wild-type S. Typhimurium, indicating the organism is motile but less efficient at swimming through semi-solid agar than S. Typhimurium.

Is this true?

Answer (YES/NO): YES